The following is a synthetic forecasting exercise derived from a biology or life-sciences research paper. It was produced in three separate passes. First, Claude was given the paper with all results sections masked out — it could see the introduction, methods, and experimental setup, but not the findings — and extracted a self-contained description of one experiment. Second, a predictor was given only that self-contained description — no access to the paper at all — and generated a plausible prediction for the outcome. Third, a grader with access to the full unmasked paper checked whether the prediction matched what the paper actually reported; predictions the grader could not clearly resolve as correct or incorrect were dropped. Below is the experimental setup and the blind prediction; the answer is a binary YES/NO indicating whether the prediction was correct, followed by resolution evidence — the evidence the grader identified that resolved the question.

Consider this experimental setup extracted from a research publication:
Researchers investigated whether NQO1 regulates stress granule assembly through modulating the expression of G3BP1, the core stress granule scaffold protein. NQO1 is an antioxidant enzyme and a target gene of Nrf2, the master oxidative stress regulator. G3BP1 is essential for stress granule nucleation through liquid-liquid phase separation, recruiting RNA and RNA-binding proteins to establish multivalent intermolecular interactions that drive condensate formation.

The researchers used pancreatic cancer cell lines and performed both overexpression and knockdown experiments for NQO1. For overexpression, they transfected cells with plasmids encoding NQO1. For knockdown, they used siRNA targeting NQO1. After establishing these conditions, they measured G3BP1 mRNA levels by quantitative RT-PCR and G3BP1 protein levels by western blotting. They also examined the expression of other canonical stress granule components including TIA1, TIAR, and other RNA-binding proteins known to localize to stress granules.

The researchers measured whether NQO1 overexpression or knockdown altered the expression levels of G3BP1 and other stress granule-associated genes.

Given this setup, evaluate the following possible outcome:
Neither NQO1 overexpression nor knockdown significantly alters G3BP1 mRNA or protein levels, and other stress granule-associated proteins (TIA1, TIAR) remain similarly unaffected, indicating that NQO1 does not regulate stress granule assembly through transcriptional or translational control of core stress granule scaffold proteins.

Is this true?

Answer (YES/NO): YES